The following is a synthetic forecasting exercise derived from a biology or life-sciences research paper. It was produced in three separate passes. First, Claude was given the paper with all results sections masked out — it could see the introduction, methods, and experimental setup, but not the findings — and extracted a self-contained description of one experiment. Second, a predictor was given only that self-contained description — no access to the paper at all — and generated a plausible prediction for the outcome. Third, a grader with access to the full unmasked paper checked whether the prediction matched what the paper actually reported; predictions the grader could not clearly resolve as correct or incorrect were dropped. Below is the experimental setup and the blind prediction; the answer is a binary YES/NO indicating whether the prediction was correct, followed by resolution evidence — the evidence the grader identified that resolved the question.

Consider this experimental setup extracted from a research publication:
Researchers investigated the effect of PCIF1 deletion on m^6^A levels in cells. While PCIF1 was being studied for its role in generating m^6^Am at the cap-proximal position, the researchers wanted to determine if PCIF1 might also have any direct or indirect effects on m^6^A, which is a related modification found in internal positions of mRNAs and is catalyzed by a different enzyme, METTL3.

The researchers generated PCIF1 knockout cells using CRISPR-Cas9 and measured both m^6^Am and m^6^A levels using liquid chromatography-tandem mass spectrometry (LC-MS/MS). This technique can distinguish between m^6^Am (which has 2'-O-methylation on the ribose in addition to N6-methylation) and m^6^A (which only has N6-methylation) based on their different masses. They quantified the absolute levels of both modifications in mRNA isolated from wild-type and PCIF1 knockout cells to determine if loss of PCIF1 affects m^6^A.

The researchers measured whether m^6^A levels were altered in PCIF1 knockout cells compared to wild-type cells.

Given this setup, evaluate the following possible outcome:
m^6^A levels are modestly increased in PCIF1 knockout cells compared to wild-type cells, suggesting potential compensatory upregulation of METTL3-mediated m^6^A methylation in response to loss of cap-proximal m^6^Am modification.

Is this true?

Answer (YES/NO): NO